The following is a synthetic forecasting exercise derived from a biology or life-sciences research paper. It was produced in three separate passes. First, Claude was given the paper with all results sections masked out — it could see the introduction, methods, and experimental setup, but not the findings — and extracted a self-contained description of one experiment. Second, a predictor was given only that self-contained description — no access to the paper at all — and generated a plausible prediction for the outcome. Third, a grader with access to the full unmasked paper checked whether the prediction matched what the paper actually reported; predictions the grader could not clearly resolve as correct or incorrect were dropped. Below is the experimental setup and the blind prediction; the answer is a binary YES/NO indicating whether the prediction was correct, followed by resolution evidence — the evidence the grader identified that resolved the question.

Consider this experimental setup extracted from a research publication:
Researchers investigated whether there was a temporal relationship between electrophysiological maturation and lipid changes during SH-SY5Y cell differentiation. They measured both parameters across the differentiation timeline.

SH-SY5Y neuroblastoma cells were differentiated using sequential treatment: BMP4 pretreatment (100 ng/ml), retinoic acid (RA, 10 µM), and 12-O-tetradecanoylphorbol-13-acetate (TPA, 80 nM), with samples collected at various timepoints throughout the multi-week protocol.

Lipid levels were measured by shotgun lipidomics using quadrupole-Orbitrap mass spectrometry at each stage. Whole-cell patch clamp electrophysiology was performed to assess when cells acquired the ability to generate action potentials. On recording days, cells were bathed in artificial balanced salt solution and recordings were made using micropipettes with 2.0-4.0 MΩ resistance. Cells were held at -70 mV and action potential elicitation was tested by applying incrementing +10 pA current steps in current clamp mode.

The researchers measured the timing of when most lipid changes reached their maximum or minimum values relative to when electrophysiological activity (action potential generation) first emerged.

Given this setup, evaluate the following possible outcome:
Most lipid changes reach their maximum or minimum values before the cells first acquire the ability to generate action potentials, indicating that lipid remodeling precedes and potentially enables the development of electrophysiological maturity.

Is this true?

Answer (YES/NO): YES